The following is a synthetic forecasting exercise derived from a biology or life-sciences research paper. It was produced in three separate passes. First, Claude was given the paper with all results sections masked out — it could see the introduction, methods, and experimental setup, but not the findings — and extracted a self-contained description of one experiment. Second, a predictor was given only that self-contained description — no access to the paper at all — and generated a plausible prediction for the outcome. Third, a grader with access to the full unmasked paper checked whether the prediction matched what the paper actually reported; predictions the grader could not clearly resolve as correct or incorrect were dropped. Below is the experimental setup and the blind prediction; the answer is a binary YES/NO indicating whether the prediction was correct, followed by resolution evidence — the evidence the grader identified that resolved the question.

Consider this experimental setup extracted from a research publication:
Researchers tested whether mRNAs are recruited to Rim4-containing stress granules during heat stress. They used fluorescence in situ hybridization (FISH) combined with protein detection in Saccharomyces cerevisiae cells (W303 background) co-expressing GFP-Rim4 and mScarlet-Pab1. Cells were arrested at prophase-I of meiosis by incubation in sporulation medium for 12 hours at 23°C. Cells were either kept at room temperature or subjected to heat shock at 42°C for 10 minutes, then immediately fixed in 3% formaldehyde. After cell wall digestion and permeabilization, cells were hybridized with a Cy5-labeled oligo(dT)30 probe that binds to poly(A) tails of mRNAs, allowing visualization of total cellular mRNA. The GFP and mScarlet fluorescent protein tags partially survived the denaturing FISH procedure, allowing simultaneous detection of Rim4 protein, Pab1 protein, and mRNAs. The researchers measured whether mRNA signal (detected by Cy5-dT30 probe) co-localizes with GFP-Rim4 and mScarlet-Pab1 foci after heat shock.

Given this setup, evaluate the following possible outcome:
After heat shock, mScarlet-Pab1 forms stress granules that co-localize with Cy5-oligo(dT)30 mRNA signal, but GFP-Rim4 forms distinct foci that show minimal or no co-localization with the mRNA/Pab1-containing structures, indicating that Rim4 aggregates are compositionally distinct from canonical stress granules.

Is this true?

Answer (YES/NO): NO